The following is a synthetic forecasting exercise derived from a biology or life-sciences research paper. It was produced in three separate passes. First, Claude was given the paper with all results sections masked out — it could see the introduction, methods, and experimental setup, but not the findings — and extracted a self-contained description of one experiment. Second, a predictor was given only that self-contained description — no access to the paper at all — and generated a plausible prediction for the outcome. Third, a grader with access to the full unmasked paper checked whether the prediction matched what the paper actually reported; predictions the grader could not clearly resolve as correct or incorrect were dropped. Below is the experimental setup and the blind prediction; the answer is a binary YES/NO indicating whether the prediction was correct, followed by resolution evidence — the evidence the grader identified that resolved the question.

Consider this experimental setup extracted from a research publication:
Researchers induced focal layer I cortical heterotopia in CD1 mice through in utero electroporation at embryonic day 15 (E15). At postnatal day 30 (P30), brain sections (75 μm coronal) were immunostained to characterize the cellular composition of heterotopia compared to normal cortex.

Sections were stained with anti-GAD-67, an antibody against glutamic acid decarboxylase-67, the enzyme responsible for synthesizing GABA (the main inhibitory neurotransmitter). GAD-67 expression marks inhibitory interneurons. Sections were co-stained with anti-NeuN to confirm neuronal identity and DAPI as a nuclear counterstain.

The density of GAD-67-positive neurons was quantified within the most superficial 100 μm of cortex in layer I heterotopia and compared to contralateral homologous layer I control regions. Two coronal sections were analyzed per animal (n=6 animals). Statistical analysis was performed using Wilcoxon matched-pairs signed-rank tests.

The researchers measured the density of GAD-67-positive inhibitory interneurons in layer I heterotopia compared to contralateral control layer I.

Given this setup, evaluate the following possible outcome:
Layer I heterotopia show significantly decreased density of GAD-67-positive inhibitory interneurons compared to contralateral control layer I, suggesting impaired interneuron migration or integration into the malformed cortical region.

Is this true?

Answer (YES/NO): NO